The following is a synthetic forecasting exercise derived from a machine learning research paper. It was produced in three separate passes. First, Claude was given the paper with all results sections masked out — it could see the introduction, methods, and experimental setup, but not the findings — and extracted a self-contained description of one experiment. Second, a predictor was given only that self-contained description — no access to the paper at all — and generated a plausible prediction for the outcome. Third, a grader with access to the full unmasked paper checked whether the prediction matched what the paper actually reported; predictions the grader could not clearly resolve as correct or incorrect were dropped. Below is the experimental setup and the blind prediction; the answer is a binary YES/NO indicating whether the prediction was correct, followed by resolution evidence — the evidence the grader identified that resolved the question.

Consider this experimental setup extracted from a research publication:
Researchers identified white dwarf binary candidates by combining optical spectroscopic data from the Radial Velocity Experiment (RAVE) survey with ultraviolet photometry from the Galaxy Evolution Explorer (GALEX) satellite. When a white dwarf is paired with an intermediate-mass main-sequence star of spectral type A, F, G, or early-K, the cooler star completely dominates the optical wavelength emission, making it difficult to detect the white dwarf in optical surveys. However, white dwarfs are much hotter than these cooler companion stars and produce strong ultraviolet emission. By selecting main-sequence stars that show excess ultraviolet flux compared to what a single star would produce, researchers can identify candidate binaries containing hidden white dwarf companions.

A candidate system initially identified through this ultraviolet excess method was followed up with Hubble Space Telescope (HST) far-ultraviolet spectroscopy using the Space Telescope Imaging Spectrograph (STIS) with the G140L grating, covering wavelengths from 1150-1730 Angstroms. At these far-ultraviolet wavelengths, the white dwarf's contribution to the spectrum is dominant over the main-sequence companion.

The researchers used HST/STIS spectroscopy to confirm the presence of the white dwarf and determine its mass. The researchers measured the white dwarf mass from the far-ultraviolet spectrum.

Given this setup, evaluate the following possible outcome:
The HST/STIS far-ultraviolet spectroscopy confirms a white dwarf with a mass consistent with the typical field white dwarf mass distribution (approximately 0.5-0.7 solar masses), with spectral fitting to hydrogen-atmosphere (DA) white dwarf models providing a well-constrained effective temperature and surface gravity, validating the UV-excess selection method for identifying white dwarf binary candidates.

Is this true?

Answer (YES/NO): NO